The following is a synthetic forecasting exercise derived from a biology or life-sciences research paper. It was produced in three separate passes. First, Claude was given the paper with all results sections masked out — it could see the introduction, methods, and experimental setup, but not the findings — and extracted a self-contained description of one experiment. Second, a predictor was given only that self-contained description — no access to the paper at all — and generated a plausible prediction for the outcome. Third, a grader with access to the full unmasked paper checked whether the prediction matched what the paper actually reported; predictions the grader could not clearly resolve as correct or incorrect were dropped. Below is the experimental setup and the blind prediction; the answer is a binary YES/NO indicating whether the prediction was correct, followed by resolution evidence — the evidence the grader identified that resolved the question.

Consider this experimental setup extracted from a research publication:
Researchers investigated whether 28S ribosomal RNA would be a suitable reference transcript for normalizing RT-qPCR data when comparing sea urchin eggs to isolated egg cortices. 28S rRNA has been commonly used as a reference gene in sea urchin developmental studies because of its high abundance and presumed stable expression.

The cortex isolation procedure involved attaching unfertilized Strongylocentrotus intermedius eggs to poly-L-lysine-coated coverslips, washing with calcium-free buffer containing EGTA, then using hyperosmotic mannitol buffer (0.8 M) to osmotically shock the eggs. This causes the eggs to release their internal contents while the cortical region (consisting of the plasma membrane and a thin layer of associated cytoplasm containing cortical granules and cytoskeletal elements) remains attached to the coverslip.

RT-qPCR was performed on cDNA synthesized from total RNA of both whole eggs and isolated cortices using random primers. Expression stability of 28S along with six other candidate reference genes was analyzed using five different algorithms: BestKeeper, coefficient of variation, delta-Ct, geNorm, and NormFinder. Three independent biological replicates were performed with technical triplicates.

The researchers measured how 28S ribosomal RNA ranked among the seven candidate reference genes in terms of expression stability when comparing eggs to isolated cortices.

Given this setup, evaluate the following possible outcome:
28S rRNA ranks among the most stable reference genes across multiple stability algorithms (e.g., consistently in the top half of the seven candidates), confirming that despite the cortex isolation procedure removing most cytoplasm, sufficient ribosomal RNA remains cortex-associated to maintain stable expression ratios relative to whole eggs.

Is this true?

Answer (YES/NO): NO